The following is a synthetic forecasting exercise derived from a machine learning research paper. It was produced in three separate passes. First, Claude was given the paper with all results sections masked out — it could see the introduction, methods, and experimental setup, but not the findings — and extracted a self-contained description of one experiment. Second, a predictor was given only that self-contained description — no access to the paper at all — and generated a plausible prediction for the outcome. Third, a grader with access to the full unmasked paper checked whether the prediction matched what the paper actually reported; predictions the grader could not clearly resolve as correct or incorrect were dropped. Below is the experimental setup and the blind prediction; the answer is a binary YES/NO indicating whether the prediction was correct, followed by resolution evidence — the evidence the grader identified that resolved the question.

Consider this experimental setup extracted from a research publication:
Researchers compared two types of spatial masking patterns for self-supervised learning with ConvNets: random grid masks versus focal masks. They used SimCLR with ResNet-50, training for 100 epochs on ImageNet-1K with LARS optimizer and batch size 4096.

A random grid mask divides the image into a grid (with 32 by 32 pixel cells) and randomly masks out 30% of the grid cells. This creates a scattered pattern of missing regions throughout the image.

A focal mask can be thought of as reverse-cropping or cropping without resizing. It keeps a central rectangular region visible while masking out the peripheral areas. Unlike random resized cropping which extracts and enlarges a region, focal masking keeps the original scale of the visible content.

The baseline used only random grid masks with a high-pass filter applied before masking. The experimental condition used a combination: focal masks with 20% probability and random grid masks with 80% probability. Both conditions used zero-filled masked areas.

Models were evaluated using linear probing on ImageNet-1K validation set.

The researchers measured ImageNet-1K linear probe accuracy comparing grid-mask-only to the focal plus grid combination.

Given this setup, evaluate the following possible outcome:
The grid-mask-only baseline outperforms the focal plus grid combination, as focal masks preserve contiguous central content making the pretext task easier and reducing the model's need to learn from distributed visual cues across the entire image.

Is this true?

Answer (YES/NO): NO